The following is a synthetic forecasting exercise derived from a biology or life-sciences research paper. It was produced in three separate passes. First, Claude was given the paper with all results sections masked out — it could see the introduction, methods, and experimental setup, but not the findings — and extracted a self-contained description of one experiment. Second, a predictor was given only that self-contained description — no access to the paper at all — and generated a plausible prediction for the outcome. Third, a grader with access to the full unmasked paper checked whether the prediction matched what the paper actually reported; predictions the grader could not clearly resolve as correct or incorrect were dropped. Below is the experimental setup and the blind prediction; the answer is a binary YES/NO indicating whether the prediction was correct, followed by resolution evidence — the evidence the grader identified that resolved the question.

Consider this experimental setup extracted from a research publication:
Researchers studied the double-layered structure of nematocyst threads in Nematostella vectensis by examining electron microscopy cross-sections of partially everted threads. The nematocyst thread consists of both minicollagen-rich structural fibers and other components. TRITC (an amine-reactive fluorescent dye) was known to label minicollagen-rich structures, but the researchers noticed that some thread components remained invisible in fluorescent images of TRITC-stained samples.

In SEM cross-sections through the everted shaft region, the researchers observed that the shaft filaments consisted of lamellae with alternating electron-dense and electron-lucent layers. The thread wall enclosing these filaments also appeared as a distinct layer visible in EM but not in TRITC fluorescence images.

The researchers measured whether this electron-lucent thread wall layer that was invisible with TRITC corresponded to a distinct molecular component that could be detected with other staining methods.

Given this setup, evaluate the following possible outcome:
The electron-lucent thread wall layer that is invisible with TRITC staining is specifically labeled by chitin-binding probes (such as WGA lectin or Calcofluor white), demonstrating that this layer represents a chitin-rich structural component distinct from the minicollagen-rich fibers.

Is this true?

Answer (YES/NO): NO